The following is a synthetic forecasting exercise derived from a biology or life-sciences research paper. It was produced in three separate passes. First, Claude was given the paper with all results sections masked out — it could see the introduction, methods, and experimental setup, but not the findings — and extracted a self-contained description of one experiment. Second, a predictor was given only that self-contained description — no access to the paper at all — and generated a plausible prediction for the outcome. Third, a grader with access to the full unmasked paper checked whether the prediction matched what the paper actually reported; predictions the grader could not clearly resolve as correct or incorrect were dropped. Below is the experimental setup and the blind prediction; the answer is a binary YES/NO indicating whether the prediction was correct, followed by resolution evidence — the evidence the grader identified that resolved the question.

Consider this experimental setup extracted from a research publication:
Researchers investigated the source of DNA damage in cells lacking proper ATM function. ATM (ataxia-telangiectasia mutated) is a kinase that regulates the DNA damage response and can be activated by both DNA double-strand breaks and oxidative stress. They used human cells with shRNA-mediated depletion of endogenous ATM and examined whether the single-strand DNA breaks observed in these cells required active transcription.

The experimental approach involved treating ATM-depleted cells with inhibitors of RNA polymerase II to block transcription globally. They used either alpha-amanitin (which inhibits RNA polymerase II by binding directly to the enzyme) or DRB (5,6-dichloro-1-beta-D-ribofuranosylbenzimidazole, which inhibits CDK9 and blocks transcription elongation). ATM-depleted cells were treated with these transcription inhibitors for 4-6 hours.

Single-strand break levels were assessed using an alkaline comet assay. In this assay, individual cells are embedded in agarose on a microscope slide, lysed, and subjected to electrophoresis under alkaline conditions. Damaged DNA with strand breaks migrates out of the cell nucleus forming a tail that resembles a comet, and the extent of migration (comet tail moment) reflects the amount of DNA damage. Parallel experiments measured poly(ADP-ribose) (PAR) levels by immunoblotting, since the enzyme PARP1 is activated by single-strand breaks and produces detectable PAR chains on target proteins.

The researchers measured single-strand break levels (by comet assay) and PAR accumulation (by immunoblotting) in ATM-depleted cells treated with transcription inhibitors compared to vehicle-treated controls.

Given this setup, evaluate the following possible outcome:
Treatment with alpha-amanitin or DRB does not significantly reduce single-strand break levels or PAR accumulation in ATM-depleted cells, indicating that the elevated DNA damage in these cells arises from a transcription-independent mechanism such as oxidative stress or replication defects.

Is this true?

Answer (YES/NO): NO